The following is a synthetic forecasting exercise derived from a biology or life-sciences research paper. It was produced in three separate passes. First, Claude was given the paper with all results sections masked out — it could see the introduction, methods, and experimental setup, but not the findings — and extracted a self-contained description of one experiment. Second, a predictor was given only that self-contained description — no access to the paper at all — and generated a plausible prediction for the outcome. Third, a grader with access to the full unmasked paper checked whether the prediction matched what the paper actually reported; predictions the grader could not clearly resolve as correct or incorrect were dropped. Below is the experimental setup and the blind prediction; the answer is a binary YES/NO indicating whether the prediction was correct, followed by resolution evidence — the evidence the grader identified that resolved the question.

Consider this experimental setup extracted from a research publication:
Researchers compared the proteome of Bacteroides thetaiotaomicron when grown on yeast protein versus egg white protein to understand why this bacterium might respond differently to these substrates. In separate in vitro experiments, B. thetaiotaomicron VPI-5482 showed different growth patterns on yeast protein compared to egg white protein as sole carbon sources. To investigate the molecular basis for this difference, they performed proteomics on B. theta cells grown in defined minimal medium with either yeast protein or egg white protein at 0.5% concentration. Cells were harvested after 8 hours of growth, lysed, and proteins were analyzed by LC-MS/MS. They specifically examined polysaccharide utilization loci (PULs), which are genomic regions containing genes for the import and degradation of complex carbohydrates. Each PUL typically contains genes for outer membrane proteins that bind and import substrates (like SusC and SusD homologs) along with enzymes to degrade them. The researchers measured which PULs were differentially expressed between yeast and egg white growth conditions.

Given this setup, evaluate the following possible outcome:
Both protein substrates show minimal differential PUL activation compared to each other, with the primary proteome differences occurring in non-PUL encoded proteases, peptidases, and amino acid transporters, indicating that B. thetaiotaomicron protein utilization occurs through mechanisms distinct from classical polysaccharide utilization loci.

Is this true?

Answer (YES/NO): NO